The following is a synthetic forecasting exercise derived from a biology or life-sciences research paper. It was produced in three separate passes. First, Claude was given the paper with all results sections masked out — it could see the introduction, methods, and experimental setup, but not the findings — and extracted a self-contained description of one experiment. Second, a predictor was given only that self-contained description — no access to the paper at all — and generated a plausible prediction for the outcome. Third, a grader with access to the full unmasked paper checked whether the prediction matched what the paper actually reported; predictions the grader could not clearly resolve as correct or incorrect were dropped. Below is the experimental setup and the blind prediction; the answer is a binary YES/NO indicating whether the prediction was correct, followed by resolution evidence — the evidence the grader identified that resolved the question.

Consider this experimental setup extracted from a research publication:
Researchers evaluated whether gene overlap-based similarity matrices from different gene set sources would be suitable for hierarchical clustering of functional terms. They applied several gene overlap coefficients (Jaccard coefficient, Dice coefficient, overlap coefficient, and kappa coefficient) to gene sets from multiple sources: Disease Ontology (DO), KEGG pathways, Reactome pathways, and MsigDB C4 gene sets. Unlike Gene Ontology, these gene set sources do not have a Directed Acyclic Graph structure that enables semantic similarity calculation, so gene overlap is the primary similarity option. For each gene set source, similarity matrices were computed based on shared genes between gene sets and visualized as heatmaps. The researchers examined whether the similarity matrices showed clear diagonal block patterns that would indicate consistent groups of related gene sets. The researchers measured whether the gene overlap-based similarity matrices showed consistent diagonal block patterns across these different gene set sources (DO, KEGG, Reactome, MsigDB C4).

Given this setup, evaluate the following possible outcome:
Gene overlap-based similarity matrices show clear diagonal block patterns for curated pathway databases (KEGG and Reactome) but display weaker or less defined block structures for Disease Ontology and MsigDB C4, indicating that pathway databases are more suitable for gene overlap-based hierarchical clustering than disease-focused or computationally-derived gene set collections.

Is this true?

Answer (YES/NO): NO